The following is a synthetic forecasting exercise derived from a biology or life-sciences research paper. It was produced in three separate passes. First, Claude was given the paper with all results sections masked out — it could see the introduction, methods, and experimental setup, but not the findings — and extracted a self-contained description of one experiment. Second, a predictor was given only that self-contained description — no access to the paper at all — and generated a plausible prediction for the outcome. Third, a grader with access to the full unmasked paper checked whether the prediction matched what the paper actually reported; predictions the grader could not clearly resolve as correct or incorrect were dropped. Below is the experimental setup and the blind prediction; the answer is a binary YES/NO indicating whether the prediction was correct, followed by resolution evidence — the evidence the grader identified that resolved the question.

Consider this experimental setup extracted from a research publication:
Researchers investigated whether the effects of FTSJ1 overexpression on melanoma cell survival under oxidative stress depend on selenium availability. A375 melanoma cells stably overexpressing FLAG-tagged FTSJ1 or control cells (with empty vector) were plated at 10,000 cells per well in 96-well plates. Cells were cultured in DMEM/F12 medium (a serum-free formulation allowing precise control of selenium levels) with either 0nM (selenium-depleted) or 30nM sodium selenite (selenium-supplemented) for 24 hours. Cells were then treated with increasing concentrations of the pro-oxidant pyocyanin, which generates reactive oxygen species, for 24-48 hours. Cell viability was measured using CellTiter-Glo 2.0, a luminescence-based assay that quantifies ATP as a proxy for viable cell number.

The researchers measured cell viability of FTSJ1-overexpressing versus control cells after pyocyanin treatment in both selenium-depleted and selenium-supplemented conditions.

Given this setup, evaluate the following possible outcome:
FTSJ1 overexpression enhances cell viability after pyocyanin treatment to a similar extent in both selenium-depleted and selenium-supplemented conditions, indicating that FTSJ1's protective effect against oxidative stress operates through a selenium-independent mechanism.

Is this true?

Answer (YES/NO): NO